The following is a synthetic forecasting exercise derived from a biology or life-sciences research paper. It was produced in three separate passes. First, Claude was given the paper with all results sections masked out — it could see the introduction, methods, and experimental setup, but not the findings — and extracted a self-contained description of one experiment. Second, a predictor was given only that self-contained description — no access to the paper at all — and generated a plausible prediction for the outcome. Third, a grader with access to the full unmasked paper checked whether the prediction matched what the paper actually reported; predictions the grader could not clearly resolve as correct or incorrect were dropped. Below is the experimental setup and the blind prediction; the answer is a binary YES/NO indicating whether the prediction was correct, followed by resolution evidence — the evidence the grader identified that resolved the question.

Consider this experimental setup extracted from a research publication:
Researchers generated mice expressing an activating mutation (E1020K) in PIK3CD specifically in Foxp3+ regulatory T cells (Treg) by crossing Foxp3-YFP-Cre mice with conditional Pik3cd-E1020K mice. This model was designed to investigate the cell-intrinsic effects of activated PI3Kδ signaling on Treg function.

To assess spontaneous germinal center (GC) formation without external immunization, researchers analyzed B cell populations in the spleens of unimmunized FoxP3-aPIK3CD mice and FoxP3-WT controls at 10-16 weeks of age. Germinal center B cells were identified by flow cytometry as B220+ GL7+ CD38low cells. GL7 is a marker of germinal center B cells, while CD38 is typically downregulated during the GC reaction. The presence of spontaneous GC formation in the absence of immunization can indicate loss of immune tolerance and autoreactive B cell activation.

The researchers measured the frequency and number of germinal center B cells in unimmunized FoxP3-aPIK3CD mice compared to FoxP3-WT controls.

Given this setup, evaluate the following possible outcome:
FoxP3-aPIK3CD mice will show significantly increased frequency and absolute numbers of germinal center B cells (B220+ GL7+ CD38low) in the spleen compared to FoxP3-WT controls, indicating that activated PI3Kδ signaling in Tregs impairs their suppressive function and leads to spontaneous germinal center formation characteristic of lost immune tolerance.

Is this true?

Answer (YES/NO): NO